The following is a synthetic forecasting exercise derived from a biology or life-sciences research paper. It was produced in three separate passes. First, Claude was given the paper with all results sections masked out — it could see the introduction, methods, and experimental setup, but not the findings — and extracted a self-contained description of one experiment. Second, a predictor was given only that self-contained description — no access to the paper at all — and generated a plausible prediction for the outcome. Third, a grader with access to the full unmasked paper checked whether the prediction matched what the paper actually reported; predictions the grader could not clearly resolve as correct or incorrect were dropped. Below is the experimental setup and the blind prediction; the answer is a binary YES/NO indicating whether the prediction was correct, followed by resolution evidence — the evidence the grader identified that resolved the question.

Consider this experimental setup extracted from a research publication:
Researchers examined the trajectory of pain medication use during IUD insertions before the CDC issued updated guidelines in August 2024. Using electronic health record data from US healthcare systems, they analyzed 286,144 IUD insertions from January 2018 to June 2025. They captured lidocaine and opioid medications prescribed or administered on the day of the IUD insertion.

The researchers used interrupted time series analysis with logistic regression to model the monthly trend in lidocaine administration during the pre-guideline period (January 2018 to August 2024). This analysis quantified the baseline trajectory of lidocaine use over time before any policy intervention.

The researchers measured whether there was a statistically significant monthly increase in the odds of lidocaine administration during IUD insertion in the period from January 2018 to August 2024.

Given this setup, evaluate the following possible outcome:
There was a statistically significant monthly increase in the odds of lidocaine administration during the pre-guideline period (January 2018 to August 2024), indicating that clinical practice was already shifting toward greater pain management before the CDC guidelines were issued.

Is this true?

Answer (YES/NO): YES